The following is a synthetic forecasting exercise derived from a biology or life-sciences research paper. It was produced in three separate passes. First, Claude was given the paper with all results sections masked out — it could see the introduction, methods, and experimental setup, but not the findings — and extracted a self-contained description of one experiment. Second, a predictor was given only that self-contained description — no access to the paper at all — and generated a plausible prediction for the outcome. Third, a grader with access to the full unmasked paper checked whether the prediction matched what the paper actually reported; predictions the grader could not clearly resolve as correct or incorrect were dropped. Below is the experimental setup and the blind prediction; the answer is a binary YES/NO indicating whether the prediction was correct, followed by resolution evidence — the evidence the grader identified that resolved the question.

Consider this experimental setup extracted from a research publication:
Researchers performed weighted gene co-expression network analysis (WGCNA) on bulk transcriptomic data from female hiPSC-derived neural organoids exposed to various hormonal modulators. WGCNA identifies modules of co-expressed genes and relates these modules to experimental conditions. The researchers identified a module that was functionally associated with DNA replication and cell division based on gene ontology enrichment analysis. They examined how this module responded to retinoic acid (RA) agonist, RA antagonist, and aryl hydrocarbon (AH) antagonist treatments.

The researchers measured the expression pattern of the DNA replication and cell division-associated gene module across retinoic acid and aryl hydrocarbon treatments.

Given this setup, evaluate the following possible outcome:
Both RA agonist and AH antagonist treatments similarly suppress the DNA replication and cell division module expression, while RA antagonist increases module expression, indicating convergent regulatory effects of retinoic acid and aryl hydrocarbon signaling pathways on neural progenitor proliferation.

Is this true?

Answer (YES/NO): NO